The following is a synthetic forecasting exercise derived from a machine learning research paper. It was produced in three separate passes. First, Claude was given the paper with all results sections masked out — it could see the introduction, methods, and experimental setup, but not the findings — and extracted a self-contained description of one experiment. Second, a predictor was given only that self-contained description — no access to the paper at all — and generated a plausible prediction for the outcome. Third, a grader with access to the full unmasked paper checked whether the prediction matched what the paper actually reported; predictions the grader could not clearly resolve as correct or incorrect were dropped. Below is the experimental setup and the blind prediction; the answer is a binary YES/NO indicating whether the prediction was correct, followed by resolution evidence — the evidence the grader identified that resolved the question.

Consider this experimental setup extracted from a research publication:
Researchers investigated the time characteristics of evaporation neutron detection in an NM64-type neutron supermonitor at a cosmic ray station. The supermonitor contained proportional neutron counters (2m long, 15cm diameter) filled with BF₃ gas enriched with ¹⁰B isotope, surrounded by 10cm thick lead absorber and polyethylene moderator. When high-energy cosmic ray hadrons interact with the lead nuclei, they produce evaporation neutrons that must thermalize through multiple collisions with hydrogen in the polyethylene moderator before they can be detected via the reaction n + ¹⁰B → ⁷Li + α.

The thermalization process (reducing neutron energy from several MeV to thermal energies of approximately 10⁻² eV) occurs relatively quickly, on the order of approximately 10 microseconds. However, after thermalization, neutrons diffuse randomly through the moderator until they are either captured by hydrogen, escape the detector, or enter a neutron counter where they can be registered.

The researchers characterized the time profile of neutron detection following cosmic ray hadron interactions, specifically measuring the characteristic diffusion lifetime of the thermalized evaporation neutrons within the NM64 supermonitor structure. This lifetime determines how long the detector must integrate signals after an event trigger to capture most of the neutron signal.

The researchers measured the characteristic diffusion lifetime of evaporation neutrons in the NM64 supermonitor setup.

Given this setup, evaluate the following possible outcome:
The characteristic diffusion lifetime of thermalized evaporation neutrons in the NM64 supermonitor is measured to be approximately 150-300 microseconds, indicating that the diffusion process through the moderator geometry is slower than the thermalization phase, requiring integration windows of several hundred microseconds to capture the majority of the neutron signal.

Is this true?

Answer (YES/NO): NO